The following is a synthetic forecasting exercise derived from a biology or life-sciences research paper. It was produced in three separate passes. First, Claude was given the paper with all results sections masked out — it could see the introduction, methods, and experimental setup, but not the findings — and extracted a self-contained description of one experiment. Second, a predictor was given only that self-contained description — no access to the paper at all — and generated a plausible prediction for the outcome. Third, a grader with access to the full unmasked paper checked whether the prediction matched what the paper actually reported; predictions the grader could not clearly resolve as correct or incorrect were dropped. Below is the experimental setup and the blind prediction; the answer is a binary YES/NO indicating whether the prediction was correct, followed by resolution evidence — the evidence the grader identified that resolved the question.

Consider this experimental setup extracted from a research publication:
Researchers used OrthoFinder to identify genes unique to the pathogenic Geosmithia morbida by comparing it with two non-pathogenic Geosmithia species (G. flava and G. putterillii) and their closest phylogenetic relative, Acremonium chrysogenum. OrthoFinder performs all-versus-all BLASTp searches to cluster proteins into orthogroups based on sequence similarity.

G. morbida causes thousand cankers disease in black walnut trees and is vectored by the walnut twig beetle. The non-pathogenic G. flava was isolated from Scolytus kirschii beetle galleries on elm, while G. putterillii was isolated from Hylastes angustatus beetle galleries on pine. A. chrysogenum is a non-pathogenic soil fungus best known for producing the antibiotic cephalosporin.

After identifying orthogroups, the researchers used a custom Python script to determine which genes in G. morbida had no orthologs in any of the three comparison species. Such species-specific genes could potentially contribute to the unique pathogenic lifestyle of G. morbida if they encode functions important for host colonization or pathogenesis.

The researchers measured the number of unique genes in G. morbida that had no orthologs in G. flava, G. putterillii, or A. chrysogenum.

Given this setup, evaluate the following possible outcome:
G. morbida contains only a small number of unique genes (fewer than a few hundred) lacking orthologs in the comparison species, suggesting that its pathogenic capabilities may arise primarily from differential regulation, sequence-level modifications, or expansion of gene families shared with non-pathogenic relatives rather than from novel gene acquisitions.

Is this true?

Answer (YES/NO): YES